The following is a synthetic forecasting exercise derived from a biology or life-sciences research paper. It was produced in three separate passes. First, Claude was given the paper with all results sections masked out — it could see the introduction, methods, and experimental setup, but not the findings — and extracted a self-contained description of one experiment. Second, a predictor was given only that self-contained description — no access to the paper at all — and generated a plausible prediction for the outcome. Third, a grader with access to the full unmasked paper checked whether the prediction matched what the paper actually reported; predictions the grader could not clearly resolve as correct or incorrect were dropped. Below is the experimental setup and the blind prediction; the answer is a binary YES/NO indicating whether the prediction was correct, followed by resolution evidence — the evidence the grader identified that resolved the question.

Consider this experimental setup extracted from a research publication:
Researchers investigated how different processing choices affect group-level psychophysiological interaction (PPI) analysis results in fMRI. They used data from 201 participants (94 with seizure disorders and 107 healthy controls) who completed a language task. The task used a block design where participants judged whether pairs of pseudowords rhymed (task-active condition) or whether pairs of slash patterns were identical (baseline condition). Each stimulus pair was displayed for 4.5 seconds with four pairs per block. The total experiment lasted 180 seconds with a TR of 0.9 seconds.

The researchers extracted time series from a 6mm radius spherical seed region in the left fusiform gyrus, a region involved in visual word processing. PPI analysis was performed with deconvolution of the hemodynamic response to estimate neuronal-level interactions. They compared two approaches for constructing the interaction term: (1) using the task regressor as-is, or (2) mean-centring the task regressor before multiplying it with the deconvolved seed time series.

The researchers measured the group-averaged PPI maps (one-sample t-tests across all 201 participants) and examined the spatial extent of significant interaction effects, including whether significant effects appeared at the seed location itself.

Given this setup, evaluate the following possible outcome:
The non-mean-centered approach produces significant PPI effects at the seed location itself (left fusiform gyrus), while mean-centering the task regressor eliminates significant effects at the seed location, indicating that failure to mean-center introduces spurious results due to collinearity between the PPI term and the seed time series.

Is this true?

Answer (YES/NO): YES